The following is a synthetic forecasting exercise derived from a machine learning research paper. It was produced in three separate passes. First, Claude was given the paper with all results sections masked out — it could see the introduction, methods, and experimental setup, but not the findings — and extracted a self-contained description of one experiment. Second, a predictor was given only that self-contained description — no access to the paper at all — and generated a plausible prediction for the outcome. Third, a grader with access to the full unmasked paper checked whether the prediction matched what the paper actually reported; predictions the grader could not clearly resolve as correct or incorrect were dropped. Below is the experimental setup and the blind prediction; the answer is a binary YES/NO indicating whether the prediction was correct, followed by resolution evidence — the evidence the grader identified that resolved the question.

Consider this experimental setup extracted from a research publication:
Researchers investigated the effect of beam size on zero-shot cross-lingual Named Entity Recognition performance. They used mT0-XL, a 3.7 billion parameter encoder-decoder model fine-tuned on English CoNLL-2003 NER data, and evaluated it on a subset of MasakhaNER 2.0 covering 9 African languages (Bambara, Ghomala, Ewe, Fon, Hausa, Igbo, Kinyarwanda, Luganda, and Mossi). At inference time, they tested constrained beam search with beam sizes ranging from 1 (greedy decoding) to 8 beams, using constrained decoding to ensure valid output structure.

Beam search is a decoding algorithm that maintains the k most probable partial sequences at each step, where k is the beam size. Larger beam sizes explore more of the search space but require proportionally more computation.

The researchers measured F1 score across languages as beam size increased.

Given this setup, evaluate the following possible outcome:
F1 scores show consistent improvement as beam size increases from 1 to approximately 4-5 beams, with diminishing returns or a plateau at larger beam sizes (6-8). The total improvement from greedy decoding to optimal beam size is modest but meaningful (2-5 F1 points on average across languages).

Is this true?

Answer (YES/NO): NO